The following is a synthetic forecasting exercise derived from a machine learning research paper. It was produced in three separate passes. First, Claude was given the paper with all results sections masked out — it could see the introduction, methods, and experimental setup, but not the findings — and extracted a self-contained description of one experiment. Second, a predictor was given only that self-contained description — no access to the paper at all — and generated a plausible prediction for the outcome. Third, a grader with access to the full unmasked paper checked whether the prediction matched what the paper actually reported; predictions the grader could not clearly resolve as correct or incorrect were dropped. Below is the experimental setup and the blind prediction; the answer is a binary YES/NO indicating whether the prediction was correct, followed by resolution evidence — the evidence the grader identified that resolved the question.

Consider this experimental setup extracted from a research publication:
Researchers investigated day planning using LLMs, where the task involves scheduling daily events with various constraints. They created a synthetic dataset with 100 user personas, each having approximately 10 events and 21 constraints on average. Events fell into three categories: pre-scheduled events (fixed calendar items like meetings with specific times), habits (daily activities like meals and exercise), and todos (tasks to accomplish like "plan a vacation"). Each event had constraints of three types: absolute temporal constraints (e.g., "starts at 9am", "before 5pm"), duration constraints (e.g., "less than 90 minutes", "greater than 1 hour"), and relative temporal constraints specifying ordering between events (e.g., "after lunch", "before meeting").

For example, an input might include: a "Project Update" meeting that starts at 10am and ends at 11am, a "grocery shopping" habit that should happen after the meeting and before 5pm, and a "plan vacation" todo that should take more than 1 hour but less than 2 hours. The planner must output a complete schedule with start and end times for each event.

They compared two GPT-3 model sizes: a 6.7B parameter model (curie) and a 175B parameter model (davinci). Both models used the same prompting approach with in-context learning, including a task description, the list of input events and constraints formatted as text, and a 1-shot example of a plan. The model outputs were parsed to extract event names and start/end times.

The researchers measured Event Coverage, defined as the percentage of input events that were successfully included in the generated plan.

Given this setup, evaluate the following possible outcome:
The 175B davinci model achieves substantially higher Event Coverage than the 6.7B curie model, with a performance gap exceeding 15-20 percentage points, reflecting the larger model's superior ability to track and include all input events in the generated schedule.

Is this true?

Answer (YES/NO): YES